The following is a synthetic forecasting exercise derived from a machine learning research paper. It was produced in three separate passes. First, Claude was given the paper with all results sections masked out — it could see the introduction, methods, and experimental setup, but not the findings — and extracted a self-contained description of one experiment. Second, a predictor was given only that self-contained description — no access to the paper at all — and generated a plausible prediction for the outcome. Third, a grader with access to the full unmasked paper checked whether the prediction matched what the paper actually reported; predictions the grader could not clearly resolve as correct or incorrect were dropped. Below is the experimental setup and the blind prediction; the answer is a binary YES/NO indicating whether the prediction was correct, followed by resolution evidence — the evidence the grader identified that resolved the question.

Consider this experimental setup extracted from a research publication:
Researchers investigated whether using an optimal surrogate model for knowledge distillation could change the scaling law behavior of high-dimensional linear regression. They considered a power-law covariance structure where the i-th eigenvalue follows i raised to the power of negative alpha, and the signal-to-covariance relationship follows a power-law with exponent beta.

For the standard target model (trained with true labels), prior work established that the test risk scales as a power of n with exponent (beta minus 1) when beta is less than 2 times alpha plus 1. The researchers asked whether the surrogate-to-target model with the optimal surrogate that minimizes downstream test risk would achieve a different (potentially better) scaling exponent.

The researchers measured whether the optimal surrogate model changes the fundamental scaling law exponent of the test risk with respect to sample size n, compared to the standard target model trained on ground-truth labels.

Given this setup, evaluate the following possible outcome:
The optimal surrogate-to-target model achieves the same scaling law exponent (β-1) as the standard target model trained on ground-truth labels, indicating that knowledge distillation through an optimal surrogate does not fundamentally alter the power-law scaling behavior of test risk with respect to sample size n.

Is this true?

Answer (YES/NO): YES